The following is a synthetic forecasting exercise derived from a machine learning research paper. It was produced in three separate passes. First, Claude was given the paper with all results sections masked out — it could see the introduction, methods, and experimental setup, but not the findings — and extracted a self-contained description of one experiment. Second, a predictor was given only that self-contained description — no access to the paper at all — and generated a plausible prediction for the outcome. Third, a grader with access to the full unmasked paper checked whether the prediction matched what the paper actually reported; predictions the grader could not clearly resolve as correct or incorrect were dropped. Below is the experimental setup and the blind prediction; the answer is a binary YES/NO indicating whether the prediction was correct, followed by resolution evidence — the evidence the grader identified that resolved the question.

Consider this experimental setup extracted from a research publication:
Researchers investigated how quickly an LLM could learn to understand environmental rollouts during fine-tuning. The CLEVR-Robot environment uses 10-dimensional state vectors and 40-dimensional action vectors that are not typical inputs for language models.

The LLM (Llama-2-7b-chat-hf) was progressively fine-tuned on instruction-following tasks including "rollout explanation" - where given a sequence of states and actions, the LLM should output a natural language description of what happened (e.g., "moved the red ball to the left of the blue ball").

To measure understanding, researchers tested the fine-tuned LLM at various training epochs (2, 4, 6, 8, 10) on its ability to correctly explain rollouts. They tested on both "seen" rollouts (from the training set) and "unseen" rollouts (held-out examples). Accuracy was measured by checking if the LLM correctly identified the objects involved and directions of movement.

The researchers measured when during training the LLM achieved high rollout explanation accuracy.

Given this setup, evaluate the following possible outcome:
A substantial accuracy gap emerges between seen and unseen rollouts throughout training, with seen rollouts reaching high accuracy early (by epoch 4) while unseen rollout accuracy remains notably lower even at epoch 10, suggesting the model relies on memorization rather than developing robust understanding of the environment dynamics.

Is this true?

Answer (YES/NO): NO